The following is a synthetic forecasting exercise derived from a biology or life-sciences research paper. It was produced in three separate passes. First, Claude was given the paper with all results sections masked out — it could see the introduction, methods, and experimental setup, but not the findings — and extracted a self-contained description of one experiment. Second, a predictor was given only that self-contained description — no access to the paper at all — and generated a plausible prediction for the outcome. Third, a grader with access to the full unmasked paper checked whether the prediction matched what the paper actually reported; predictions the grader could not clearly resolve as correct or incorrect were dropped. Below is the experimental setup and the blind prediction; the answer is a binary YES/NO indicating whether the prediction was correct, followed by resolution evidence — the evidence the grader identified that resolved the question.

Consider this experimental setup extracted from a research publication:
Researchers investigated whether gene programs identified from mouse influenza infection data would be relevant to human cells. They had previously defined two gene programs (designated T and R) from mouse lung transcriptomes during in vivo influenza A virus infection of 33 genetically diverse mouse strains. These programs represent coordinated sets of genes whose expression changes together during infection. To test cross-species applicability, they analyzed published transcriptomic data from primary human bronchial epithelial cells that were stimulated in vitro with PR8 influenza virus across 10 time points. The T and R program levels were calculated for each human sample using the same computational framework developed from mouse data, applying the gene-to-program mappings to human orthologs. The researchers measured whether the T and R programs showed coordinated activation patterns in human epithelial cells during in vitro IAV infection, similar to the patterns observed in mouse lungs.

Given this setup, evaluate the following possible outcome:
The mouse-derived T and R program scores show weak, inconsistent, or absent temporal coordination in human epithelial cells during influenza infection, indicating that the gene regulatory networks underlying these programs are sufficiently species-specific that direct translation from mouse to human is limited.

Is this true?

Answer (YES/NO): NO